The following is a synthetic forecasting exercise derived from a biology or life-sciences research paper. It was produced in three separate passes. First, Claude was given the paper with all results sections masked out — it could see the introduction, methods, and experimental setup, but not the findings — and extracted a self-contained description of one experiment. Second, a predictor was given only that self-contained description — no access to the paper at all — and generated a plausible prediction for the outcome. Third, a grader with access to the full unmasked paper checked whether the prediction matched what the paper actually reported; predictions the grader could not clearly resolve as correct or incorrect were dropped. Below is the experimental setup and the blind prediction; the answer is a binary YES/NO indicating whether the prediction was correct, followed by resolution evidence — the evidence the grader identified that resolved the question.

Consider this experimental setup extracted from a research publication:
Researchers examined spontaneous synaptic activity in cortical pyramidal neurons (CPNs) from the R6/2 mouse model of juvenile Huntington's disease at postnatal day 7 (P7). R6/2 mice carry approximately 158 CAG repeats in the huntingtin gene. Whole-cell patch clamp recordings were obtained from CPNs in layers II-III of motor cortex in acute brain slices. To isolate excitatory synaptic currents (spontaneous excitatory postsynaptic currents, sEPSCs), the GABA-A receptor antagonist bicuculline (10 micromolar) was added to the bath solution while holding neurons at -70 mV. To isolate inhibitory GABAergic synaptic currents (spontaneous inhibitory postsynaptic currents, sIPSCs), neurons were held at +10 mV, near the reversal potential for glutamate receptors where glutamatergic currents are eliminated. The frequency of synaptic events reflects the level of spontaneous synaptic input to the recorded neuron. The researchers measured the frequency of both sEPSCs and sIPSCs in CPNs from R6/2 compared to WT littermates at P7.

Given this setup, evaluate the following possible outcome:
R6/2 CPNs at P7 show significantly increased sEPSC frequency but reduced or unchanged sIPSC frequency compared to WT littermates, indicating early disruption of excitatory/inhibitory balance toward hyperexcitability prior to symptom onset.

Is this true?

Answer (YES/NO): NO